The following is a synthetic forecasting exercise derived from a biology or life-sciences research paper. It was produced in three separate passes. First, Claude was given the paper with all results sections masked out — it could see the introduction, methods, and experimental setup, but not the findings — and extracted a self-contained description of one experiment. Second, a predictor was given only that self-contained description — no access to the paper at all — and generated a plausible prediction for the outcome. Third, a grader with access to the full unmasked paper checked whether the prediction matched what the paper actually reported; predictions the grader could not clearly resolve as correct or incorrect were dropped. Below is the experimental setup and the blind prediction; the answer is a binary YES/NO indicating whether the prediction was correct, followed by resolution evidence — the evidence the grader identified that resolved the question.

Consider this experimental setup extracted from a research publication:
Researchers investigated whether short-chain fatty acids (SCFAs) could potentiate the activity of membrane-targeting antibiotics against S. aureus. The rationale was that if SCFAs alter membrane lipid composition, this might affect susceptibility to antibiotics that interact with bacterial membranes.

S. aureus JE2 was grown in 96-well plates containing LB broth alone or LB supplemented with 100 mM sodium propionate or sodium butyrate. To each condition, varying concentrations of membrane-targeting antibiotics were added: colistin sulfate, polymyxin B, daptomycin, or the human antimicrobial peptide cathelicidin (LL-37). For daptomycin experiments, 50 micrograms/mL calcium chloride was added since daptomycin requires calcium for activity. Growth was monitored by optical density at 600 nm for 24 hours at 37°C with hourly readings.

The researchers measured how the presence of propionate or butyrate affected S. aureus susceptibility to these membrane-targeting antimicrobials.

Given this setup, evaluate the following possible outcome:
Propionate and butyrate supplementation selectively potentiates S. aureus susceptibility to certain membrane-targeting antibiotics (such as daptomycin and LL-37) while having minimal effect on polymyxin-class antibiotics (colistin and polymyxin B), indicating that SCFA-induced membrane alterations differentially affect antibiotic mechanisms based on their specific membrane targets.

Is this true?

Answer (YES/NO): NO